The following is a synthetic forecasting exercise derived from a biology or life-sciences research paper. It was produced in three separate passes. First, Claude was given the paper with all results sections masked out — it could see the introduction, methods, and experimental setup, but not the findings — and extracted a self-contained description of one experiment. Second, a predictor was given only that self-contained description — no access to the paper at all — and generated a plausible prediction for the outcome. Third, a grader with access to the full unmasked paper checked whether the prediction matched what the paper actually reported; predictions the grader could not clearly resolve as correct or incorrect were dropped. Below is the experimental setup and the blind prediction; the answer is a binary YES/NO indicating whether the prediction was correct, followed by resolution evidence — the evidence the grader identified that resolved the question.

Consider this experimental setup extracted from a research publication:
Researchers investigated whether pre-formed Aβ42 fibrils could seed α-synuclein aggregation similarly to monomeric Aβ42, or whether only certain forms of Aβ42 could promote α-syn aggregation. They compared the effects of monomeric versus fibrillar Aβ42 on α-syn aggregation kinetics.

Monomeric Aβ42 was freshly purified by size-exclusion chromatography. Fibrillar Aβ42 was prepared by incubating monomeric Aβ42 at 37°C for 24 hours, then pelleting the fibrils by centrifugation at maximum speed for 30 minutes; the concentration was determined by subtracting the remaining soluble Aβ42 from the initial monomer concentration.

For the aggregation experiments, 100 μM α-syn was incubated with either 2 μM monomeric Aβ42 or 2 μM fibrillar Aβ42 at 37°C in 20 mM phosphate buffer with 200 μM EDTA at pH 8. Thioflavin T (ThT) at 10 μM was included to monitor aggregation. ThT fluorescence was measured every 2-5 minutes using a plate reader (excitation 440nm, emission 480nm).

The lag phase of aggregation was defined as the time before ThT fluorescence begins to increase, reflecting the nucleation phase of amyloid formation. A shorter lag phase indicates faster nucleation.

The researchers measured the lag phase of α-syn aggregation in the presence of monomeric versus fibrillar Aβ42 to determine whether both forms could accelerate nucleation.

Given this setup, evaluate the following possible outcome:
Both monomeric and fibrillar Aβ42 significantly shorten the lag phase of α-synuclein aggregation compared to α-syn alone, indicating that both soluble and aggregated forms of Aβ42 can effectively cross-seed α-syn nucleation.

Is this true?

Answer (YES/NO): NO